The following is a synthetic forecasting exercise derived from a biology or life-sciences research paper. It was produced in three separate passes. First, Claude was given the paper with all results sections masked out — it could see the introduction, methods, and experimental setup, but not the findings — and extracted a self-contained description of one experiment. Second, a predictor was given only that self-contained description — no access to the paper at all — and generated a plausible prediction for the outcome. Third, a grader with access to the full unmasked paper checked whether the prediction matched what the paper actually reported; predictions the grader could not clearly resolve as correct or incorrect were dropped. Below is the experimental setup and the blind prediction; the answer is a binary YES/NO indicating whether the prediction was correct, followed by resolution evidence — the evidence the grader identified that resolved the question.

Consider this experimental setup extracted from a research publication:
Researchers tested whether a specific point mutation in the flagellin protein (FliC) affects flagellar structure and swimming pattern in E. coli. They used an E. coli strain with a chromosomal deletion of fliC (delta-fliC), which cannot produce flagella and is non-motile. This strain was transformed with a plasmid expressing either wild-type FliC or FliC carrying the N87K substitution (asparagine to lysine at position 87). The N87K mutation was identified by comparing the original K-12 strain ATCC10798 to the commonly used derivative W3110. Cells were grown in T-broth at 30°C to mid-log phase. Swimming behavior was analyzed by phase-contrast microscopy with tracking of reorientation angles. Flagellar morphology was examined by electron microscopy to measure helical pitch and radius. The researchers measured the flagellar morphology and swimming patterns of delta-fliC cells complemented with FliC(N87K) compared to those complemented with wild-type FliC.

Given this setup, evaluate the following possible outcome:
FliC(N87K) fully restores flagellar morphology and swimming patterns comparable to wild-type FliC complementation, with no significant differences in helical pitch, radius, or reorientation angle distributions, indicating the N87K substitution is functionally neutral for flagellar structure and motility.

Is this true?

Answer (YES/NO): NO